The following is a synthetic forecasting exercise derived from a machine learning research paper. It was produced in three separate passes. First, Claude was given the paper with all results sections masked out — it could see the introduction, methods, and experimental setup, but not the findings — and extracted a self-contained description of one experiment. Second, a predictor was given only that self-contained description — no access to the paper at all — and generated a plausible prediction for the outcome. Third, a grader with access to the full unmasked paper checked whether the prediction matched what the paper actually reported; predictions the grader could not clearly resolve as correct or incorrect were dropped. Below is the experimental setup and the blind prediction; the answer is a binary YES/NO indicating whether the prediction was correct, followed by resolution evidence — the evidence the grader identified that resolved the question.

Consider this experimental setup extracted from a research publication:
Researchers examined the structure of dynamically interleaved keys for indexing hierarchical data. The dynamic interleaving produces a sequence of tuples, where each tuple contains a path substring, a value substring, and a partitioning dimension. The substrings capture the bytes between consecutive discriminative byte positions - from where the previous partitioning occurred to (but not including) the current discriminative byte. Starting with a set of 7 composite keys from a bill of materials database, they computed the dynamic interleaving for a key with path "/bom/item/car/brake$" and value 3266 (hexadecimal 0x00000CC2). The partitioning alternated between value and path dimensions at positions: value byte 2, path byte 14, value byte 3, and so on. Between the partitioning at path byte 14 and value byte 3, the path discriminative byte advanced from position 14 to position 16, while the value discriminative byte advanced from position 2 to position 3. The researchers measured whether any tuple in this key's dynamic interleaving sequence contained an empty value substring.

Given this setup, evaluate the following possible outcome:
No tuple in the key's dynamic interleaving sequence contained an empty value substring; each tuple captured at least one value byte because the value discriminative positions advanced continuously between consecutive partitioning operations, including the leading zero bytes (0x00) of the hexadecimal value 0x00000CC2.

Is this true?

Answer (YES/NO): NO